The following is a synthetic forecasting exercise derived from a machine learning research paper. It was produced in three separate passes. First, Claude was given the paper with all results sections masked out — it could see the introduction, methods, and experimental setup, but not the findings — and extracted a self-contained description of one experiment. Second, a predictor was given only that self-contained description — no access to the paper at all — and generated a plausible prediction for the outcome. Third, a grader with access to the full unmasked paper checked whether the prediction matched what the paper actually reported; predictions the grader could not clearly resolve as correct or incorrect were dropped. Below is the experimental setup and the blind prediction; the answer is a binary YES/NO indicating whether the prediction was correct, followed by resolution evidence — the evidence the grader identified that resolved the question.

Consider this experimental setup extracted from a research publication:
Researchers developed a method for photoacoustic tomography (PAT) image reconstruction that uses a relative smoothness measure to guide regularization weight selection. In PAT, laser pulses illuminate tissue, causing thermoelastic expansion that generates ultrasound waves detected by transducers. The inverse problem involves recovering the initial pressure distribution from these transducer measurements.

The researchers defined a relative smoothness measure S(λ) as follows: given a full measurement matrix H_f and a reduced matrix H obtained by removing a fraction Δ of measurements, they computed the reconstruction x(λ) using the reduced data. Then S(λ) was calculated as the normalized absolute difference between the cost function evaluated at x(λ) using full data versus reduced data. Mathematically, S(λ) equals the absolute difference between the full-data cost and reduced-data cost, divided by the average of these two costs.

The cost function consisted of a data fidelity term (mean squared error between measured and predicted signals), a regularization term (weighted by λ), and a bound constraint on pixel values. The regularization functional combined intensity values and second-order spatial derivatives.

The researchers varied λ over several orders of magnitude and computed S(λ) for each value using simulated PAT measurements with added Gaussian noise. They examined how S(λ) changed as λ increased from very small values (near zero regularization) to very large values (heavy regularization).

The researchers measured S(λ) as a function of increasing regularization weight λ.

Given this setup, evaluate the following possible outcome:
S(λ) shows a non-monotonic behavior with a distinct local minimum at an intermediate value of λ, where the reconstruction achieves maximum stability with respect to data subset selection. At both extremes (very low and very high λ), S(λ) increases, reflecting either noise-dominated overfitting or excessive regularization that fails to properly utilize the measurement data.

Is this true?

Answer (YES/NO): NO